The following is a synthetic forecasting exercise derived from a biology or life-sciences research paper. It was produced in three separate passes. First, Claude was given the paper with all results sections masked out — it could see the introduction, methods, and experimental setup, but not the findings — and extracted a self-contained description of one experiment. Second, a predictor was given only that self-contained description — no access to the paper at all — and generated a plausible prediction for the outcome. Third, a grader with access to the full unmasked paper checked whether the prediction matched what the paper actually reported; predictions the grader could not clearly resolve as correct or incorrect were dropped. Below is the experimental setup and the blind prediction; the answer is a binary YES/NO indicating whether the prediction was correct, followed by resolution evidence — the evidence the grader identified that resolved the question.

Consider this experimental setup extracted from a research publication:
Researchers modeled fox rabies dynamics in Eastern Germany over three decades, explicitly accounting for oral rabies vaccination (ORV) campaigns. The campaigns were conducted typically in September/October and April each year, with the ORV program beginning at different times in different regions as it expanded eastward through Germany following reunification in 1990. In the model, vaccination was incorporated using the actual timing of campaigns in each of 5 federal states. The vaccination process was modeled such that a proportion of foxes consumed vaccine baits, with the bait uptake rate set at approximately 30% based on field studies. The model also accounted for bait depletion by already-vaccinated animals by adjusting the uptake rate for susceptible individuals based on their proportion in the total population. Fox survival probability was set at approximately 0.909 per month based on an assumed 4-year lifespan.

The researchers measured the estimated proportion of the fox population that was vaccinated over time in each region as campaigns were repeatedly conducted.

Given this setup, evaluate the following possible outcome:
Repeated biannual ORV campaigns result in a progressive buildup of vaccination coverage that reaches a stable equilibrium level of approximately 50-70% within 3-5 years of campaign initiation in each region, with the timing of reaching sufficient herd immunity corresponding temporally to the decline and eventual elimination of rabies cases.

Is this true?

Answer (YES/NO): NO